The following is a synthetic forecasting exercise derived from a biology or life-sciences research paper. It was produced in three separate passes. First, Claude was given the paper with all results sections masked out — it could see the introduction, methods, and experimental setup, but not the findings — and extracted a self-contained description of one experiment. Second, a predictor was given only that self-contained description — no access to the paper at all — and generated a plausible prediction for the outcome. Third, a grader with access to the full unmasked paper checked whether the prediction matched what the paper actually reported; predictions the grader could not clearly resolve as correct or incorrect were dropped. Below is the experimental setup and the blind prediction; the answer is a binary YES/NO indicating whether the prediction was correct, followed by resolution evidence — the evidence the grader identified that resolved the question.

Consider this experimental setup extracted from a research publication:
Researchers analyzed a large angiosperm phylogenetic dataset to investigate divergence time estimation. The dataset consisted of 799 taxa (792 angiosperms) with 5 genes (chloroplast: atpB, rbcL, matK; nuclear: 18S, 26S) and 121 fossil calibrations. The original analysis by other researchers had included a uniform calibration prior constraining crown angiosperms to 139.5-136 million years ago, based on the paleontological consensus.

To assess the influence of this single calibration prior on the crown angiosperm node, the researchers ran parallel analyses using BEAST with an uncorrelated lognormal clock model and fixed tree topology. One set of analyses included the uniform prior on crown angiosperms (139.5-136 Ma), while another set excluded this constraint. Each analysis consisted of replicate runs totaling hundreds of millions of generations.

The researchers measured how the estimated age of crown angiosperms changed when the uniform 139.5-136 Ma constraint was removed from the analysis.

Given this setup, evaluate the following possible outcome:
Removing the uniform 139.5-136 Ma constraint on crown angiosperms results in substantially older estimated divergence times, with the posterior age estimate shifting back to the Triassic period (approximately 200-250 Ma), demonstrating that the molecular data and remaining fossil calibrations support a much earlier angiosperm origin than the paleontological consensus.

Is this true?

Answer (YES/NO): NO